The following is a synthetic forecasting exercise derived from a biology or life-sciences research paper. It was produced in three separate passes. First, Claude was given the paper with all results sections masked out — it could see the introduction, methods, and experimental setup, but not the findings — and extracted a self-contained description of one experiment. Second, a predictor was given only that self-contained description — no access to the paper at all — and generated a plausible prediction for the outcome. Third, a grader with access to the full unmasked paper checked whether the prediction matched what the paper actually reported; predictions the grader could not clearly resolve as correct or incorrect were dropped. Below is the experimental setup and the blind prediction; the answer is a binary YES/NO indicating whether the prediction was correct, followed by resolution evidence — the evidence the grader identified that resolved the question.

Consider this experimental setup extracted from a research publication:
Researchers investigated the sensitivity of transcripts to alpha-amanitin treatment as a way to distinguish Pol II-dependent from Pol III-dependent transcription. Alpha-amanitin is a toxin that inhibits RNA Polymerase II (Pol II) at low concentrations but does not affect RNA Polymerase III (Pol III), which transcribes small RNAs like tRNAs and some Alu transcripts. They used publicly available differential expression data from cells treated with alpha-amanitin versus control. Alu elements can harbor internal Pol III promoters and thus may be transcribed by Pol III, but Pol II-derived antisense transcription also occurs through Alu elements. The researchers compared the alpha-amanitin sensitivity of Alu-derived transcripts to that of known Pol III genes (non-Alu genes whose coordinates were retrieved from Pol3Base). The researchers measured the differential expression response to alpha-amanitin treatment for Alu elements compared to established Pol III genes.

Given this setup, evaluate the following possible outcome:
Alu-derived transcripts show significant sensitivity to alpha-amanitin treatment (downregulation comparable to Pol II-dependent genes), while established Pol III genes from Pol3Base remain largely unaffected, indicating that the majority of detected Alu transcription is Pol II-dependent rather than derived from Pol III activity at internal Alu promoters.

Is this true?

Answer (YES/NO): NO